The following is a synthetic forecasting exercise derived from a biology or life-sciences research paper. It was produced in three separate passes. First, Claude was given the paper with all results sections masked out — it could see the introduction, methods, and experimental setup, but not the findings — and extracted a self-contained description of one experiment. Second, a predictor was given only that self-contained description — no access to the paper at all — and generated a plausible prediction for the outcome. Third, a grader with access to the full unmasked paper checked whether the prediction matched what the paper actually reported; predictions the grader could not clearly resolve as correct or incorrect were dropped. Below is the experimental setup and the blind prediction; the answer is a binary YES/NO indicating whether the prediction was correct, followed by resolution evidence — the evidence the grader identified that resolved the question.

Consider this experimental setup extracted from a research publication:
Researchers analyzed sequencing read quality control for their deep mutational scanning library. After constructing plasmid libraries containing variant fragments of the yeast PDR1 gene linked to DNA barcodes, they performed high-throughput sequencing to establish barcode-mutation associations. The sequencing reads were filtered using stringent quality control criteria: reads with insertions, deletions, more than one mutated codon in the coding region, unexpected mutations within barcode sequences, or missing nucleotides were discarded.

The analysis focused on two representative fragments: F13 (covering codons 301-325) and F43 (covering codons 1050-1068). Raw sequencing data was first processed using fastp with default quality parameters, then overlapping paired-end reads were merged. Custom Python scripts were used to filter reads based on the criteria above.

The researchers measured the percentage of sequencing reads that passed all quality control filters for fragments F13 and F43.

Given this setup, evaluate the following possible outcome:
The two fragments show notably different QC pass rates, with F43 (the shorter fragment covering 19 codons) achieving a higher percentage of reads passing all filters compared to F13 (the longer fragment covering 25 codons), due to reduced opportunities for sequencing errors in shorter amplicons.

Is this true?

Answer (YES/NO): YES